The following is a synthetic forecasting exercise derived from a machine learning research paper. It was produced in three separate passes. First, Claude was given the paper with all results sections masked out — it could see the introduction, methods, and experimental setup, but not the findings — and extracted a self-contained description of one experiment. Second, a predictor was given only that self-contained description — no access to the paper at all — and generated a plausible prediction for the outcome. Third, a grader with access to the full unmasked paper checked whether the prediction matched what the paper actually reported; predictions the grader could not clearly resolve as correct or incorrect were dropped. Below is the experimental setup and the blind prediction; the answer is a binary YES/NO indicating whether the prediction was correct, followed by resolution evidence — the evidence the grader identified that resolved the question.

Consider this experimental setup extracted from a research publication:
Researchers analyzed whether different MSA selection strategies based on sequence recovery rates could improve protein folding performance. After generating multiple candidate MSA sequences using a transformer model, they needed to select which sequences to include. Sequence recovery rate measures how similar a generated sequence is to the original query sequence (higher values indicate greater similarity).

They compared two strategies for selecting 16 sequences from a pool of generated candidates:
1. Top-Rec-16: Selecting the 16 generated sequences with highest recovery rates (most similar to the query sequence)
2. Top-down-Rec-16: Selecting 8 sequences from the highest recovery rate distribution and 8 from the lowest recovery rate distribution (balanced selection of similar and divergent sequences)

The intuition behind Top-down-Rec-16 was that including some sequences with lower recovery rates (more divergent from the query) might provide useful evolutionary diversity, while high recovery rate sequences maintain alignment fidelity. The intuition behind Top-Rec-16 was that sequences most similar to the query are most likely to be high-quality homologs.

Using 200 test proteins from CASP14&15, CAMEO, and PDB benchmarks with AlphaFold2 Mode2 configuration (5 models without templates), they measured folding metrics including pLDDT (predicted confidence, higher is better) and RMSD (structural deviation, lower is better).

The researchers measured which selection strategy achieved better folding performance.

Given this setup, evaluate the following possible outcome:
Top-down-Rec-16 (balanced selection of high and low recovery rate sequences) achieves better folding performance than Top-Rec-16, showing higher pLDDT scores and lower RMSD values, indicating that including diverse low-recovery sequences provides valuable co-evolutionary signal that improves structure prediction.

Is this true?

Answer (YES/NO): YES